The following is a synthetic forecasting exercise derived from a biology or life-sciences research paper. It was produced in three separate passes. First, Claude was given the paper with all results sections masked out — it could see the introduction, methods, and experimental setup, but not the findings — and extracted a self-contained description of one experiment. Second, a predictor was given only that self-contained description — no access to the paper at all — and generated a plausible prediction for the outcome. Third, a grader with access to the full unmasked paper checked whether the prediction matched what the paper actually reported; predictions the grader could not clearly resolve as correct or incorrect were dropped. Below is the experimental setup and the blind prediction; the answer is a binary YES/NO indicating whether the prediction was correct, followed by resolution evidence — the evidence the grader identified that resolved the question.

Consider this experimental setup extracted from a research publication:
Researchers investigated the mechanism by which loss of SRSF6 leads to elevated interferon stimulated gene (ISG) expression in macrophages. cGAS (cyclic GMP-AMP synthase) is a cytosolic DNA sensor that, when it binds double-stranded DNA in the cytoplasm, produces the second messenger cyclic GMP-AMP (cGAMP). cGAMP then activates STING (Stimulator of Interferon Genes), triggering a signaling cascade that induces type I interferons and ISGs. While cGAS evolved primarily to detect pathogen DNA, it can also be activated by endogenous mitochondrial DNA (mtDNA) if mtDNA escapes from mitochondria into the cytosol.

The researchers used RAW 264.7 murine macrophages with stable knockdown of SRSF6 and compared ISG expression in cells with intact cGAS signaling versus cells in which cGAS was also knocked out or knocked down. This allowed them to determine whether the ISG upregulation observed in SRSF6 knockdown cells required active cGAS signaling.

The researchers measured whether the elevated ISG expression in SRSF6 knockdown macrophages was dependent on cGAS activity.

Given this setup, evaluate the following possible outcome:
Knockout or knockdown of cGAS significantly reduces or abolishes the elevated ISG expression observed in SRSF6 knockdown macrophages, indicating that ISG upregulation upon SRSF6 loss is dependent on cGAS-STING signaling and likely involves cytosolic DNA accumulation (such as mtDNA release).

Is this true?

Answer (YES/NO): YES